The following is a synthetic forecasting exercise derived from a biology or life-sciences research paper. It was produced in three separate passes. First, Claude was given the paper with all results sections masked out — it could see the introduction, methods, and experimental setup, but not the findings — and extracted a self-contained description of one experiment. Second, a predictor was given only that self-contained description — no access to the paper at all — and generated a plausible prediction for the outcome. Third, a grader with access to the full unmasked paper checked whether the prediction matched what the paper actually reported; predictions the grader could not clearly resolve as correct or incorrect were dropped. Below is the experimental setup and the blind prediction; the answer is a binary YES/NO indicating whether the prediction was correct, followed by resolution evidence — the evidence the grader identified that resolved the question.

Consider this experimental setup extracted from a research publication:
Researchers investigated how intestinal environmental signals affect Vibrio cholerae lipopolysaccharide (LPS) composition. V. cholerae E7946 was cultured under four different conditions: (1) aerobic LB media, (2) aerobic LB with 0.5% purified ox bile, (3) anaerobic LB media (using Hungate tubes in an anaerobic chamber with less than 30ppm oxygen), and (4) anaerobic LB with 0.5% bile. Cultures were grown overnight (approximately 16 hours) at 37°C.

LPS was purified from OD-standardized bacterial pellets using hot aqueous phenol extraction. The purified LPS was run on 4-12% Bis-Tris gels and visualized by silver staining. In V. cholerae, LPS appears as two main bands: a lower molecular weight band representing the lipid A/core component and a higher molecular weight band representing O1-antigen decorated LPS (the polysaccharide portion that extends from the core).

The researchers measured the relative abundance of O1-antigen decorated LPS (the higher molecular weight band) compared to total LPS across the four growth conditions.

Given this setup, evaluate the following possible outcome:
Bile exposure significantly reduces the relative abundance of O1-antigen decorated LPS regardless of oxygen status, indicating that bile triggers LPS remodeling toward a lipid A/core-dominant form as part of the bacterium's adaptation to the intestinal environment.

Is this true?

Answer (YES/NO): NO